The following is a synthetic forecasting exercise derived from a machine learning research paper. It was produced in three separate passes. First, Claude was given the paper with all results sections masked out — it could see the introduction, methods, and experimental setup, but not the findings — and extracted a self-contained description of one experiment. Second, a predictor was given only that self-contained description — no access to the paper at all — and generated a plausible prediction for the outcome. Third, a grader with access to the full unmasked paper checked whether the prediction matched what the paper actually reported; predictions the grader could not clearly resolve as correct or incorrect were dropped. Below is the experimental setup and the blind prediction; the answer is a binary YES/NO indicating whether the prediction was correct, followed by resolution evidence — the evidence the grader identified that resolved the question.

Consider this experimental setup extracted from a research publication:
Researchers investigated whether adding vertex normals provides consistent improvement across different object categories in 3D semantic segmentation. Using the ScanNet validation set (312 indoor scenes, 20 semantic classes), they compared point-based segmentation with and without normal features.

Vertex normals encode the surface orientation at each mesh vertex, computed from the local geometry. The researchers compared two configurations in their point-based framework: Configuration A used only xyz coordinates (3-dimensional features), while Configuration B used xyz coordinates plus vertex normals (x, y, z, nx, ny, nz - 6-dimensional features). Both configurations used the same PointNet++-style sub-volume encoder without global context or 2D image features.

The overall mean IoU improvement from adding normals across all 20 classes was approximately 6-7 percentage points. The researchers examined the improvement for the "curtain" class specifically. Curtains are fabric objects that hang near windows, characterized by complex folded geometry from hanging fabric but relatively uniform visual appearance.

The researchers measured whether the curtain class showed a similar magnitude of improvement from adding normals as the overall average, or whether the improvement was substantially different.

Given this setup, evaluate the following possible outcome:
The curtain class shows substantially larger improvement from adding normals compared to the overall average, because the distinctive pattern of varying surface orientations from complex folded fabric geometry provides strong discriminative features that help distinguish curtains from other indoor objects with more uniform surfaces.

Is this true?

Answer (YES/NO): YES